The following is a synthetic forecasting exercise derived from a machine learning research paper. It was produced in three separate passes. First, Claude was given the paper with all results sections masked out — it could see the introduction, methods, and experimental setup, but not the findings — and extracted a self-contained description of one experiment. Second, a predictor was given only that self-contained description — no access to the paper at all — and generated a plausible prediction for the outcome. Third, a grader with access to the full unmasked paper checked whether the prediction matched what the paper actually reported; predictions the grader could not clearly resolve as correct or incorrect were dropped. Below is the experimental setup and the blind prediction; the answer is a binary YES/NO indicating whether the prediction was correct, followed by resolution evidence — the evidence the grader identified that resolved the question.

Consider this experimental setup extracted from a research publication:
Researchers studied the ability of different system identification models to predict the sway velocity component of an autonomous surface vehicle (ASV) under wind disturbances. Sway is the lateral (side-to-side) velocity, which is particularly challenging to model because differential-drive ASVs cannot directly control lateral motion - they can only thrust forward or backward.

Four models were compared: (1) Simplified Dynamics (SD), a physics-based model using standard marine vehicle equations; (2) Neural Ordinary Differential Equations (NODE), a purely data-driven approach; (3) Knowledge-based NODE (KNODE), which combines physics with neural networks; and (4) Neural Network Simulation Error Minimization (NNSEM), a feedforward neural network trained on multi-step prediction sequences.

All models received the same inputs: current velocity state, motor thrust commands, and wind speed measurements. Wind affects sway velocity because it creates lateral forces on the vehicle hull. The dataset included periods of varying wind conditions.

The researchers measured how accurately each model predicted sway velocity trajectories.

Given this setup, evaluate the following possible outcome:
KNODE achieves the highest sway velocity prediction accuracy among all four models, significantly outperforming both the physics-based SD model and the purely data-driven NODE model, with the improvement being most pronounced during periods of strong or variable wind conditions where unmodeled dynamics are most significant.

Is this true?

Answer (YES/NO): NO